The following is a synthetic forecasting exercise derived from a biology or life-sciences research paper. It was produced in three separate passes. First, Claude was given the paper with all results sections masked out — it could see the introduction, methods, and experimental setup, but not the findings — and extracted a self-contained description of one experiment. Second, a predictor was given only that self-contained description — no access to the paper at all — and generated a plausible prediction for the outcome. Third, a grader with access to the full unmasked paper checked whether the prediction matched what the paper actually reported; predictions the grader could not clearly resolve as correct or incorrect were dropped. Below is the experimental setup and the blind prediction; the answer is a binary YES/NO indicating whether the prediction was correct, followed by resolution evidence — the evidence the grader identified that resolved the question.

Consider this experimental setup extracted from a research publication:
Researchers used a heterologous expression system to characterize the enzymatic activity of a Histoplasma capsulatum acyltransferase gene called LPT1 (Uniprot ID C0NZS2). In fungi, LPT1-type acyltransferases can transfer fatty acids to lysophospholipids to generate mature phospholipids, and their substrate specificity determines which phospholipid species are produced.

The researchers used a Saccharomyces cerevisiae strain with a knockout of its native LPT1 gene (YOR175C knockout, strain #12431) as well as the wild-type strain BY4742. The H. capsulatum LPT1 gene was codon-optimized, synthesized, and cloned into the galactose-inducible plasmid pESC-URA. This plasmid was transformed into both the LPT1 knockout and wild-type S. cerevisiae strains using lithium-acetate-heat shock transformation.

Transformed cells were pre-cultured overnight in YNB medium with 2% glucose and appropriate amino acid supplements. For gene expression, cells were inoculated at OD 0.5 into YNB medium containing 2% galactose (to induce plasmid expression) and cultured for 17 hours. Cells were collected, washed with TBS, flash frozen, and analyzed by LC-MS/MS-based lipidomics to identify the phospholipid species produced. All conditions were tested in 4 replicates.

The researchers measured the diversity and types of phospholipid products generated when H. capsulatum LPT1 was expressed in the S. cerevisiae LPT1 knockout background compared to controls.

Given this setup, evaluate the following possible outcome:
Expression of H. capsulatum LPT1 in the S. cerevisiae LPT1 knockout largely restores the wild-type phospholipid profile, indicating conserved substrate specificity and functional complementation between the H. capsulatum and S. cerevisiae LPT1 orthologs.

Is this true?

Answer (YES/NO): NO